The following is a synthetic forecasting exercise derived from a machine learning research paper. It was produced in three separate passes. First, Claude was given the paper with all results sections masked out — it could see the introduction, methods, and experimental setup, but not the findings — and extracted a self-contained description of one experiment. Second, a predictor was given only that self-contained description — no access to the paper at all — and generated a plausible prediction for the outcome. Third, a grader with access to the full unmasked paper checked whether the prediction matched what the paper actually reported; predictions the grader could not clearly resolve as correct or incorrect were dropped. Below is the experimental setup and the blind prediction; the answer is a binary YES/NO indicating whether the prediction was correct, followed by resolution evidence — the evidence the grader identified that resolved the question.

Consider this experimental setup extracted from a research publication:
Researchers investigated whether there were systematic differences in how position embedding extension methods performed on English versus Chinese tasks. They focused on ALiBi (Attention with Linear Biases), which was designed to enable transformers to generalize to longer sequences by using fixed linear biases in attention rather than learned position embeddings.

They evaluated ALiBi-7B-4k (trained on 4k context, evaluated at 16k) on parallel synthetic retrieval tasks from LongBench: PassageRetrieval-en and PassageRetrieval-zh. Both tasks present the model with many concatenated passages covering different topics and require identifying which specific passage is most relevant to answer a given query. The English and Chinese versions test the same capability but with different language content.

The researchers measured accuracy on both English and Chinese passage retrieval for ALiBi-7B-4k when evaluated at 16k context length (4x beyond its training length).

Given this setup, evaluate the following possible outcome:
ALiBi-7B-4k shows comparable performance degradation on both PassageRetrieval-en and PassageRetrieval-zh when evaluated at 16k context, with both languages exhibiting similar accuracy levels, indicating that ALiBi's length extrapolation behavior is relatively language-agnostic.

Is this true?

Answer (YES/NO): YES